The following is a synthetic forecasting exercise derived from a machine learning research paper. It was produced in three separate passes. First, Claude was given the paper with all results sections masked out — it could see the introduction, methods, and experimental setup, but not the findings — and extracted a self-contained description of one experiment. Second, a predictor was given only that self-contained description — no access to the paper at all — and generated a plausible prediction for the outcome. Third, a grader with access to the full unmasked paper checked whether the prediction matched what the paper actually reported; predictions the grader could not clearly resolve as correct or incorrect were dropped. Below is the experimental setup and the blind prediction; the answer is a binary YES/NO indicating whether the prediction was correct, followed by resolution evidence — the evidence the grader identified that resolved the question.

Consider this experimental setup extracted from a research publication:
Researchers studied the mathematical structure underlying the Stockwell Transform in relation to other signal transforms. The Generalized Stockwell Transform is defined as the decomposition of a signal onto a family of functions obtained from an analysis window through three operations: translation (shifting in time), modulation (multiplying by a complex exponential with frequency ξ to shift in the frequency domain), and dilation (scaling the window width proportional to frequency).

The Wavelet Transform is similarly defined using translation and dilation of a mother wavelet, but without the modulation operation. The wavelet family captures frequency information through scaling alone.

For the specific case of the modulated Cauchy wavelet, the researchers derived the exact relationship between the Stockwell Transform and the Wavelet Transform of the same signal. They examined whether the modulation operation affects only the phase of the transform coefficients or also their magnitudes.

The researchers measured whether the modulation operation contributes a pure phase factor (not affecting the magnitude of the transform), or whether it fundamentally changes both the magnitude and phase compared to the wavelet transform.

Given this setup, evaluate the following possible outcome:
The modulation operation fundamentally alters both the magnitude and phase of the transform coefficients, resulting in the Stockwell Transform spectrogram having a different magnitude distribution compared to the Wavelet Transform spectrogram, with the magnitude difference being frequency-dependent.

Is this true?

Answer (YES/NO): NO